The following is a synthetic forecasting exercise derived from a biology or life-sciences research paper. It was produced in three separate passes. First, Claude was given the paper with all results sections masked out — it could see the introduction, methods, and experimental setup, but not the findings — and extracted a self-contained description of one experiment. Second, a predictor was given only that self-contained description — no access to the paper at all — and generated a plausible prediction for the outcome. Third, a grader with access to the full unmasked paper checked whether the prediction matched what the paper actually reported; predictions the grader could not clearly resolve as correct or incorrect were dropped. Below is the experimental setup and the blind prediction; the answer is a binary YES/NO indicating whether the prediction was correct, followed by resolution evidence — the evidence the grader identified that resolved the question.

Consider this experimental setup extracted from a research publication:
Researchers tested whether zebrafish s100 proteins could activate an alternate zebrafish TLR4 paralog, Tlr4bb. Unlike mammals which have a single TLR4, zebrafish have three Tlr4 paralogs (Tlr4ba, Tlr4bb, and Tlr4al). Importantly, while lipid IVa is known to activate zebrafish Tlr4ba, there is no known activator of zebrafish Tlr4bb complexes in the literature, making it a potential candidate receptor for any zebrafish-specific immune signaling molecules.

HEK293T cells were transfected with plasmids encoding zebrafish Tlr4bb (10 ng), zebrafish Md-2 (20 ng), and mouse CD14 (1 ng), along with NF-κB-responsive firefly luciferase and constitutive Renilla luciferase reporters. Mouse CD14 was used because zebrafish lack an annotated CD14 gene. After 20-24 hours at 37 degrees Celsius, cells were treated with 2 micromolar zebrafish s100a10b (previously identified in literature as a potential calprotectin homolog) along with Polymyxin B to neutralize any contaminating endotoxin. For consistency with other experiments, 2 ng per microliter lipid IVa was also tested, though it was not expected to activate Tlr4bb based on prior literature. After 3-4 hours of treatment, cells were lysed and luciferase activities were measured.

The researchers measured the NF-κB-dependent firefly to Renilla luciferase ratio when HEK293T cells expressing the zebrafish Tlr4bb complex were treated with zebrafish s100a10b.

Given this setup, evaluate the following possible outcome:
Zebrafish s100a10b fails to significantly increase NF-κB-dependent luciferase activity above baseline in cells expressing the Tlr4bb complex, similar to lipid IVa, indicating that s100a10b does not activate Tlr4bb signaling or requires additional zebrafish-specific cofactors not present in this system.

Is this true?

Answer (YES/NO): YES